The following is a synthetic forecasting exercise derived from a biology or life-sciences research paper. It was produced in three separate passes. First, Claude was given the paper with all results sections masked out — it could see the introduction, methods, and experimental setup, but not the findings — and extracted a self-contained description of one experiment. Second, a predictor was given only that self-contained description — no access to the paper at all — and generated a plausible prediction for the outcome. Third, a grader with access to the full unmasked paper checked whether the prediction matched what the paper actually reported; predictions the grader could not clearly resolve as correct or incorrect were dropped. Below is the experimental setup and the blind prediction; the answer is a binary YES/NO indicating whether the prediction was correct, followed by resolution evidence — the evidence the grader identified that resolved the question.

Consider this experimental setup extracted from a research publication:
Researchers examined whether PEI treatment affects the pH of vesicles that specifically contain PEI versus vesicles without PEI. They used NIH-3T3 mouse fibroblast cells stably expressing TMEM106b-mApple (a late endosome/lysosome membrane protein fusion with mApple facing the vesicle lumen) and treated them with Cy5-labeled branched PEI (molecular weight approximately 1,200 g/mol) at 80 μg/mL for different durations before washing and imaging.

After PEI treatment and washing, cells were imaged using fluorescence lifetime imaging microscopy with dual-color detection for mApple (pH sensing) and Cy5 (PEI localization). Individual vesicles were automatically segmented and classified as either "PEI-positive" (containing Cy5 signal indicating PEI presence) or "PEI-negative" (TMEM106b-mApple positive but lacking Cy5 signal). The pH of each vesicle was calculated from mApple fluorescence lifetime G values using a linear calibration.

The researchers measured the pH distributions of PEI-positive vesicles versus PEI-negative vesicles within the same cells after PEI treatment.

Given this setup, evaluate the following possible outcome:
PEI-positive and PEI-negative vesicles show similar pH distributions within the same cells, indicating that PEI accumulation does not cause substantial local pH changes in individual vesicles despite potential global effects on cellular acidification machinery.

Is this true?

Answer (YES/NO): YES